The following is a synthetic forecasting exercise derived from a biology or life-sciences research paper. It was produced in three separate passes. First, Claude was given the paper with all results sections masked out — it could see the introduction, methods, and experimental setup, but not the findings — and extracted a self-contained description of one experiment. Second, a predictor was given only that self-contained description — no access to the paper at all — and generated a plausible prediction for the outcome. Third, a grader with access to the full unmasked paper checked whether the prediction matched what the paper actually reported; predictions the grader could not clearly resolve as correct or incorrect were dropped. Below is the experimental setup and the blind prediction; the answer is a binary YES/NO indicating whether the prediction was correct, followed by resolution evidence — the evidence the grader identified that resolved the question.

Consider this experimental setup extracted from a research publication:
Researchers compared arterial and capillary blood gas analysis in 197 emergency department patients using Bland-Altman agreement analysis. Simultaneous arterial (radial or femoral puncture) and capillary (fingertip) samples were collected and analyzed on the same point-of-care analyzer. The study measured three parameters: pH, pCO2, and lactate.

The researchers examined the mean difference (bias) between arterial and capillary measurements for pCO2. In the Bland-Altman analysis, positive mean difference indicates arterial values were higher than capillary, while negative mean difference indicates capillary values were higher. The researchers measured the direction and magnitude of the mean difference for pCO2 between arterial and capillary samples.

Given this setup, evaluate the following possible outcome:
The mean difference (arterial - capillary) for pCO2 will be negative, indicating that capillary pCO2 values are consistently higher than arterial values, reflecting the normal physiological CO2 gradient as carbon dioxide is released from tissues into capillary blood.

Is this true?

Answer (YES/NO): YES